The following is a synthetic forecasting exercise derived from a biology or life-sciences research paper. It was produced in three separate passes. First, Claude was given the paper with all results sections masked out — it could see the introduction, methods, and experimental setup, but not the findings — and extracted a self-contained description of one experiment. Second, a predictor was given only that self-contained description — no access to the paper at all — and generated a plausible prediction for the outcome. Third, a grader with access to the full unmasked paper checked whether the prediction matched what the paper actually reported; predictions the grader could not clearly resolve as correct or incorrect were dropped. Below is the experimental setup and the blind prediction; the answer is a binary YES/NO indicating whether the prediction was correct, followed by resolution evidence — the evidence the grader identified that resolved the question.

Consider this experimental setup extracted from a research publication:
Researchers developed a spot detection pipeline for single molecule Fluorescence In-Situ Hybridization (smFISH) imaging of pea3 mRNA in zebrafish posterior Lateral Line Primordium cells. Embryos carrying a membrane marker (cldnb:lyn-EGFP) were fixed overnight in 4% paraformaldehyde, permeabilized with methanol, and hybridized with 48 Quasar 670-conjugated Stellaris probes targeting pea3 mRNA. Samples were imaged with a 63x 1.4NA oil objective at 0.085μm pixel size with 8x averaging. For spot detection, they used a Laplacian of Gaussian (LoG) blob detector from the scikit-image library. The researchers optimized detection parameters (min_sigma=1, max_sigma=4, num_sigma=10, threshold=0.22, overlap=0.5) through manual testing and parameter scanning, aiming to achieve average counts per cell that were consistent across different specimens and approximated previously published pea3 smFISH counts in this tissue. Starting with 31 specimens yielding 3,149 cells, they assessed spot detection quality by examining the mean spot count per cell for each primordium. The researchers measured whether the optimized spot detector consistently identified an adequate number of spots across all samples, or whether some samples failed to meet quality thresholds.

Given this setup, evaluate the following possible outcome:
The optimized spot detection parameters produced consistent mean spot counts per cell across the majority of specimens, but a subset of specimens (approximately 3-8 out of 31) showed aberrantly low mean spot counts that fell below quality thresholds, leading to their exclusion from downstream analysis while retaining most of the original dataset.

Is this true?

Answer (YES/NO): NO